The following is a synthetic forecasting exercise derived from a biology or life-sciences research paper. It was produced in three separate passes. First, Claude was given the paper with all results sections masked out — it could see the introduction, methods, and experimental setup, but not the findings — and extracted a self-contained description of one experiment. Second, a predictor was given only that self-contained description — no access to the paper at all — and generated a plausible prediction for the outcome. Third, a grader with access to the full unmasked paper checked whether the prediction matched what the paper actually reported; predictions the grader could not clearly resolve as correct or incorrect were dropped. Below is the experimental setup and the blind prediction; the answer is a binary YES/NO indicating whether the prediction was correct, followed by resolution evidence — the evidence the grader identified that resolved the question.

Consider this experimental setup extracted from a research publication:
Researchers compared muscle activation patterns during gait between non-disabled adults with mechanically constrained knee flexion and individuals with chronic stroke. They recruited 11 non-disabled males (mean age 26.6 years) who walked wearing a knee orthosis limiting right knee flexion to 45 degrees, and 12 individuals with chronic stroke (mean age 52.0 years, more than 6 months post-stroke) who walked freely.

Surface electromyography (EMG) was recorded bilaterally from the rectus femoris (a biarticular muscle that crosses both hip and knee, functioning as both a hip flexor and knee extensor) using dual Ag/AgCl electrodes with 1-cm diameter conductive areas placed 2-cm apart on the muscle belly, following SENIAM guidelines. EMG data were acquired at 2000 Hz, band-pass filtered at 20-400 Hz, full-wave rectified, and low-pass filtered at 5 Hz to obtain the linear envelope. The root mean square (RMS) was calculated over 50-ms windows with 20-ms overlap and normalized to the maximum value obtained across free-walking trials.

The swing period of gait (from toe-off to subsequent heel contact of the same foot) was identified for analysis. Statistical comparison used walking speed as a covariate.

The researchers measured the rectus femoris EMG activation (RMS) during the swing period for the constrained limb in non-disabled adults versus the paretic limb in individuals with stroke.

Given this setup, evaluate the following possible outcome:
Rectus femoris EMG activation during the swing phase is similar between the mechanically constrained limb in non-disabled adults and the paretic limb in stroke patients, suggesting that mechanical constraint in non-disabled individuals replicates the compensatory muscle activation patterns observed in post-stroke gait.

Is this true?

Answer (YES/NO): NO